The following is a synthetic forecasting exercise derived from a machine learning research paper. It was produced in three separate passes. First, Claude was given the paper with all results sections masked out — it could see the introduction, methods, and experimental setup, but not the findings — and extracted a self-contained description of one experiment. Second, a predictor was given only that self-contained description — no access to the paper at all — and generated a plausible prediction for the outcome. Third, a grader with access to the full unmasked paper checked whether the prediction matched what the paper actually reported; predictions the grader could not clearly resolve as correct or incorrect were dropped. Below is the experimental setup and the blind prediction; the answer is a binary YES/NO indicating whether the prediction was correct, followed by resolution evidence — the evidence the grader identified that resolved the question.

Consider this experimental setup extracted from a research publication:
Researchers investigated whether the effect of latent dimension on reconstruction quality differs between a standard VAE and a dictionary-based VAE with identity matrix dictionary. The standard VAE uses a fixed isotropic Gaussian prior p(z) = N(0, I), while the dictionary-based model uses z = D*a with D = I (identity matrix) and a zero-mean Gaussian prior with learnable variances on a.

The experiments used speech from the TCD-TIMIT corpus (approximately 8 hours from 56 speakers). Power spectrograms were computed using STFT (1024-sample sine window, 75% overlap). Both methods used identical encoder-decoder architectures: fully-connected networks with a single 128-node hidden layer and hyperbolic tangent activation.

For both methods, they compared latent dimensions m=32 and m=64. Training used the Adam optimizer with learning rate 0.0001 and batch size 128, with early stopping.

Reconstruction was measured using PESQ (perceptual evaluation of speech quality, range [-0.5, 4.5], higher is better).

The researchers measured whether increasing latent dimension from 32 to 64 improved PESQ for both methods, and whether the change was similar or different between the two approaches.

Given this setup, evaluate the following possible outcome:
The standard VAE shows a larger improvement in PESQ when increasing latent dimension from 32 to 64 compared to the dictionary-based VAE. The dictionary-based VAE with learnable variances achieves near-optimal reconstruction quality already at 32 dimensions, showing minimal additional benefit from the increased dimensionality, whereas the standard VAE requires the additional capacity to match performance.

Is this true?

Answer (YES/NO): NO